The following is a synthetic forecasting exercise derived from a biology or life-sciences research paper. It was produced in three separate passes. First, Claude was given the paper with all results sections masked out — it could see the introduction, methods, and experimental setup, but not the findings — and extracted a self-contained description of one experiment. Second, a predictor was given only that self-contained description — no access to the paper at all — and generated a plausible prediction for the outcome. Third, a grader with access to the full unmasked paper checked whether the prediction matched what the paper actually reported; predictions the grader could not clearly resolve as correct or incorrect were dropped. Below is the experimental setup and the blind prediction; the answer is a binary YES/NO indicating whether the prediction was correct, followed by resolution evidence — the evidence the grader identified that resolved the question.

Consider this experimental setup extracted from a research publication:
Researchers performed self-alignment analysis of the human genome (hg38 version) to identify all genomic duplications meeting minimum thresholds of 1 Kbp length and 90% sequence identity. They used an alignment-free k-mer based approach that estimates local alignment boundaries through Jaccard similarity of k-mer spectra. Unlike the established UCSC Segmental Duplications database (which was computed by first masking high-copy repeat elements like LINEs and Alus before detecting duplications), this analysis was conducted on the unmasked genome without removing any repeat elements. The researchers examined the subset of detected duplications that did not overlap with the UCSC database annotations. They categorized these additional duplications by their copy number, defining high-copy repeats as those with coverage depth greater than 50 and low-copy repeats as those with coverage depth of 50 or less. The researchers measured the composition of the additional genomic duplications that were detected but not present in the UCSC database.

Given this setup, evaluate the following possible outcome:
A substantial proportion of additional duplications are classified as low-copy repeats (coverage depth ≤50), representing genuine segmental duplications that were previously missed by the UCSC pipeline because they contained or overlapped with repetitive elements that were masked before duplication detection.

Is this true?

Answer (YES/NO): NO